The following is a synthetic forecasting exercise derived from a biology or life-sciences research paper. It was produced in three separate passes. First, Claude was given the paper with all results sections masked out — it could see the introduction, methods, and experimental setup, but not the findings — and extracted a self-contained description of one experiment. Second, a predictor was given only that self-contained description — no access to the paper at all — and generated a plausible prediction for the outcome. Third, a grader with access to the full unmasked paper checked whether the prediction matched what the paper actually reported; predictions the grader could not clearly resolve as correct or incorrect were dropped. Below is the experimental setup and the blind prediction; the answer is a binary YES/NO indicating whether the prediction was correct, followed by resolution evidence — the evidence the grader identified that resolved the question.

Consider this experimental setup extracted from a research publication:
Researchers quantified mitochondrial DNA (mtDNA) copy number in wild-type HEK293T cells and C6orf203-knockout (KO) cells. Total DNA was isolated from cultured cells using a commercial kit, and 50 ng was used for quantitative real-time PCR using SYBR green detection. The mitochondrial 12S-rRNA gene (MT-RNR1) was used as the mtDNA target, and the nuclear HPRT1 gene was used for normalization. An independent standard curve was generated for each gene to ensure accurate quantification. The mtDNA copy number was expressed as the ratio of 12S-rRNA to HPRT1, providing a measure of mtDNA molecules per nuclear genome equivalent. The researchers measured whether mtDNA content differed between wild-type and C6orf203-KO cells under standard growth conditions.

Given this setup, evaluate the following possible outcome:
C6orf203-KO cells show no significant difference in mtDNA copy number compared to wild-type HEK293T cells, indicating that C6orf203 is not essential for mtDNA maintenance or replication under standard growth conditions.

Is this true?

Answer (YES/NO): YES